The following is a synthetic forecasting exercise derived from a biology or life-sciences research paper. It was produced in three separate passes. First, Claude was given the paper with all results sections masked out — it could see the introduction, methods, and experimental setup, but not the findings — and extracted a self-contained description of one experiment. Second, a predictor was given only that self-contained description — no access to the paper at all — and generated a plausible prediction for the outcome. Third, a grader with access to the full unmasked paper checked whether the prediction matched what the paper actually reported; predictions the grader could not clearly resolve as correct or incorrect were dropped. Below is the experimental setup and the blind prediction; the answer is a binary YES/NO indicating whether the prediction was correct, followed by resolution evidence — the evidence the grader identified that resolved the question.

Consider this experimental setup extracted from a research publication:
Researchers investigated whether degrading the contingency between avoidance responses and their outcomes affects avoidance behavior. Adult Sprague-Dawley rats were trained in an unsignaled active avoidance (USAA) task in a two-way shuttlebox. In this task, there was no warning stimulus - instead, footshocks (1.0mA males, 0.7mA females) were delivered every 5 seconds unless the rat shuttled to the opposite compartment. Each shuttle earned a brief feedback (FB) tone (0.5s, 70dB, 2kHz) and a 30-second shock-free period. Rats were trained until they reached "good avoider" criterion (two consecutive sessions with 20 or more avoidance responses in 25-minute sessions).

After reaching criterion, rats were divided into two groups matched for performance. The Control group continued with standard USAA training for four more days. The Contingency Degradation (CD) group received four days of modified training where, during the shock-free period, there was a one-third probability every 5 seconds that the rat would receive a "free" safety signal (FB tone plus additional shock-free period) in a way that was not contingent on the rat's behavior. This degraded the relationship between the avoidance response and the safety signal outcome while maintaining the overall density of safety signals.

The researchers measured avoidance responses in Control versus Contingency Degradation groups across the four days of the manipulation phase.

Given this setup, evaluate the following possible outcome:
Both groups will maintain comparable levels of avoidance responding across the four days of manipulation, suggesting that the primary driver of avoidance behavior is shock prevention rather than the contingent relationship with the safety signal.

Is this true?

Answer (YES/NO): NO